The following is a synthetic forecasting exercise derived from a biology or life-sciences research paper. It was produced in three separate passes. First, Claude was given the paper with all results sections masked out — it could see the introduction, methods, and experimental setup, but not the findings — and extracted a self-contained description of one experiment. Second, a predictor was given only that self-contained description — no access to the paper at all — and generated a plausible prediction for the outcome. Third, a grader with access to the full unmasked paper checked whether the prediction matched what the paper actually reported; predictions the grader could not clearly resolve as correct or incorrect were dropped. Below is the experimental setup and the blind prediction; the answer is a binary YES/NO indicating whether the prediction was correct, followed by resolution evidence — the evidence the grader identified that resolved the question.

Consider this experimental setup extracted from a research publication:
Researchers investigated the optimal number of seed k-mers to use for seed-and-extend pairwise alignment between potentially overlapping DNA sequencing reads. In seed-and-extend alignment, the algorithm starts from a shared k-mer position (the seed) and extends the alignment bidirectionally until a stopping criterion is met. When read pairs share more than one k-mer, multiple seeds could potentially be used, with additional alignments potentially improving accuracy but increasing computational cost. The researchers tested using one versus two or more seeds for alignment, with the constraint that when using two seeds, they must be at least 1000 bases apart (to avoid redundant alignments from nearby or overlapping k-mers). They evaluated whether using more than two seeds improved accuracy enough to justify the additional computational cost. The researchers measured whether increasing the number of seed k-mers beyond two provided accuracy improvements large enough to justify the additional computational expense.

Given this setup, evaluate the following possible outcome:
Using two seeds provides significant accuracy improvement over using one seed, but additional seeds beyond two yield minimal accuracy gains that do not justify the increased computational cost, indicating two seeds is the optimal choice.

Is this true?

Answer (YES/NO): NO